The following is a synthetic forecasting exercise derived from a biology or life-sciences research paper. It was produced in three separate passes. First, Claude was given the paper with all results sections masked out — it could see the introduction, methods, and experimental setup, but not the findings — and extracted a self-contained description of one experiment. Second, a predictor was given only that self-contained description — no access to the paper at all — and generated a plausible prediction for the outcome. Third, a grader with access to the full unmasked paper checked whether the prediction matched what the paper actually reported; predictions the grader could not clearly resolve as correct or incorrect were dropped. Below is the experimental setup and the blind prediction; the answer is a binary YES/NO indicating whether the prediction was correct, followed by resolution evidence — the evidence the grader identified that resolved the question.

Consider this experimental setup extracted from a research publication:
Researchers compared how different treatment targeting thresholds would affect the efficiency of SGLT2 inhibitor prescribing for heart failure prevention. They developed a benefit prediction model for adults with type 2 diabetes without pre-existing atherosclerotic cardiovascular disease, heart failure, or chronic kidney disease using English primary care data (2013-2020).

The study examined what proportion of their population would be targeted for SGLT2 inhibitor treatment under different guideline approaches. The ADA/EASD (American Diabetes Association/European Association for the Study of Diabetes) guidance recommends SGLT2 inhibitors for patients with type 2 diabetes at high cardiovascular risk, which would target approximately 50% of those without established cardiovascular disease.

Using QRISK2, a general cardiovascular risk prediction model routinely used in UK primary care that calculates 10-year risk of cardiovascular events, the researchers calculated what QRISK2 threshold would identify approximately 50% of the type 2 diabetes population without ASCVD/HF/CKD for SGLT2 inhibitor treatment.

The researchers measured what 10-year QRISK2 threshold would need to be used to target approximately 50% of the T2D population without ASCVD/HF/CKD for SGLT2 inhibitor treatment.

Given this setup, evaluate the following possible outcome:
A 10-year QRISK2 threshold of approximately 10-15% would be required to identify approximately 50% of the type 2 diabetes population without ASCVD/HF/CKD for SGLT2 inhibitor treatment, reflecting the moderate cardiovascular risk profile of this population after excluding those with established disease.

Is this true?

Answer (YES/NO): NO